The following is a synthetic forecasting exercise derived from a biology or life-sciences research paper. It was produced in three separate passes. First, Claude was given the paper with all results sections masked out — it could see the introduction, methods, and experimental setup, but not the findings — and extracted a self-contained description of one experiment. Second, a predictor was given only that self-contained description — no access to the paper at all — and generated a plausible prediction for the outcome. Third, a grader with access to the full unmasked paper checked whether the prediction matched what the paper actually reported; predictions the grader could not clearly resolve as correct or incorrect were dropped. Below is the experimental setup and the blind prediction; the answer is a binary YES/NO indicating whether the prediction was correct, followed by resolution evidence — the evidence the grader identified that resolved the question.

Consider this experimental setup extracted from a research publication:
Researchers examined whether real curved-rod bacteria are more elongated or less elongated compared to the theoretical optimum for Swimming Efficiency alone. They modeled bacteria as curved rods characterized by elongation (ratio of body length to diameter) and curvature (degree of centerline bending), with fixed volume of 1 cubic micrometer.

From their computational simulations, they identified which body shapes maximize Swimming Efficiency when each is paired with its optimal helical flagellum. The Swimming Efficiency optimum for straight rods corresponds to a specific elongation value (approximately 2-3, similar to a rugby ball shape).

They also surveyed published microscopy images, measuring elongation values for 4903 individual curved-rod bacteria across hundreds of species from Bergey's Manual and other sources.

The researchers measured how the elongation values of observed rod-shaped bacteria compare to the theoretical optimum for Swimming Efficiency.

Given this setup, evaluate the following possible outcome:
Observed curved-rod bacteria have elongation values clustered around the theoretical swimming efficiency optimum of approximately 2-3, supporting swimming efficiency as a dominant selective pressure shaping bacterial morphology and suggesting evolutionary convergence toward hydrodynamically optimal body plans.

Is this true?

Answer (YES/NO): NO